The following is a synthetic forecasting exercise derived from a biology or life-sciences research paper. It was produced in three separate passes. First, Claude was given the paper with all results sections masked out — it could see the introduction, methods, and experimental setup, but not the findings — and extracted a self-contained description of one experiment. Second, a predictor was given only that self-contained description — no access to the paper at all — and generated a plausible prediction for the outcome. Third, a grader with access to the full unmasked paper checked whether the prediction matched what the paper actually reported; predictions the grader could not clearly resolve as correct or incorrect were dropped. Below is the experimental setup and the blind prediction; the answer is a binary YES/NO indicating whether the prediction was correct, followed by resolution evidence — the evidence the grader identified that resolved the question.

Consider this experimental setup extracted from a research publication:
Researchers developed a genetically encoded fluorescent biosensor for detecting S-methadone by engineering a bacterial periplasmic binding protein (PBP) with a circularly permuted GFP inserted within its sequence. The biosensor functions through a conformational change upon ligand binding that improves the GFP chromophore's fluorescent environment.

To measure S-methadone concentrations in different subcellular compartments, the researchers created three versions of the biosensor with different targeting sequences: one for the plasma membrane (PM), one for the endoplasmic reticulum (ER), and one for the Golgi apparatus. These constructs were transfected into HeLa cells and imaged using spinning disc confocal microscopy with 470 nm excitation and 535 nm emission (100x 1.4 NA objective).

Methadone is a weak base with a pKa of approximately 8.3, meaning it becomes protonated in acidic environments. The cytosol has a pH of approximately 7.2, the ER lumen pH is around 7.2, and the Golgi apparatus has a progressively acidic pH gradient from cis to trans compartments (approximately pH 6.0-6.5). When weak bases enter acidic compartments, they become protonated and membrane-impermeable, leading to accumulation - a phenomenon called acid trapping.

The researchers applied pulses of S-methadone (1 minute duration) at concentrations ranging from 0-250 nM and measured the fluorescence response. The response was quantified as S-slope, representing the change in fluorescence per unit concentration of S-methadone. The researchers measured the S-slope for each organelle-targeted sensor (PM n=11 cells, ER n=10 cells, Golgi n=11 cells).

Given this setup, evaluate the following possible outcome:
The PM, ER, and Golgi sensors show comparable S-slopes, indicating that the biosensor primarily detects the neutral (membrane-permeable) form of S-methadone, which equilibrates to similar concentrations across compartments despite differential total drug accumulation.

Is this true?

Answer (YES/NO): NO